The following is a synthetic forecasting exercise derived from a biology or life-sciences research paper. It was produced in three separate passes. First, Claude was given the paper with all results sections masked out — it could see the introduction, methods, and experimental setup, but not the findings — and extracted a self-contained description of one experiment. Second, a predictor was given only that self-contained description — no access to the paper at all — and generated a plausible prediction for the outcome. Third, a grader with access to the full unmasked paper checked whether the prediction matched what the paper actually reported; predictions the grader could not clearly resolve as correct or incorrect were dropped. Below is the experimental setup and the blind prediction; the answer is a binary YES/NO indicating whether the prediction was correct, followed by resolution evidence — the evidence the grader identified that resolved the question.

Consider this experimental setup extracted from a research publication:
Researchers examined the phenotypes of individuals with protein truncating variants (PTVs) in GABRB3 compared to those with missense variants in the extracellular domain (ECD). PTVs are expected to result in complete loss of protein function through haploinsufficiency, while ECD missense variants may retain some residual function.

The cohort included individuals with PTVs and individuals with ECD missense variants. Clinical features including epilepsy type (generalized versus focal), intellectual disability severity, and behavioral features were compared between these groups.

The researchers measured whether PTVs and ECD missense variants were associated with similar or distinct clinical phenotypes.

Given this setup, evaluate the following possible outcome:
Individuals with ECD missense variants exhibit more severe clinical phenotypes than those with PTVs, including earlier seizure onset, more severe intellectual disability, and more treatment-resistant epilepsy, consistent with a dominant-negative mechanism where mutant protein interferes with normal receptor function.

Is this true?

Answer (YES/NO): NO